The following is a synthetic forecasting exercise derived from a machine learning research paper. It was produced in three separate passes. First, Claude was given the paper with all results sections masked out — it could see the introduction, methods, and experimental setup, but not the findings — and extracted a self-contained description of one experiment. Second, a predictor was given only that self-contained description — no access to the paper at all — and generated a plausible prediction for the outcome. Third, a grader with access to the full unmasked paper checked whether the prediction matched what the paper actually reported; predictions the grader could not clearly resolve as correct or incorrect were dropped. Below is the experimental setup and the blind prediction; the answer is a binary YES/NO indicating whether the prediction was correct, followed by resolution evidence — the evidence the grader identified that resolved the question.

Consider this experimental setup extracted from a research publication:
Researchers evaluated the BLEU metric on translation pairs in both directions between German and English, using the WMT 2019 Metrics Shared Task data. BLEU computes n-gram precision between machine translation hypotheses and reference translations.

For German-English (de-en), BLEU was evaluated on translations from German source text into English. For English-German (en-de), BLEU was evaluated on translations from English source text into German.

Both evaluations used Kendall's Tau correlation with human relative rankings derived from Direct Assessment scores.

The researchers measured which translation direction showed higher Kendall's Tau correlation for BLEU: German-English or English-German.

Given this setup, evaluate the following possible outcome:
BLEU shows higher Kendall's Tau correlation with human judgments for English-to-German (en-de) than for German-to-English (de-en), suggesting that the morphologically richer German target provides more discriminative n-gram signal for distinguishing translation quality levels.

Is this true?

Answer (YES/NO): YES